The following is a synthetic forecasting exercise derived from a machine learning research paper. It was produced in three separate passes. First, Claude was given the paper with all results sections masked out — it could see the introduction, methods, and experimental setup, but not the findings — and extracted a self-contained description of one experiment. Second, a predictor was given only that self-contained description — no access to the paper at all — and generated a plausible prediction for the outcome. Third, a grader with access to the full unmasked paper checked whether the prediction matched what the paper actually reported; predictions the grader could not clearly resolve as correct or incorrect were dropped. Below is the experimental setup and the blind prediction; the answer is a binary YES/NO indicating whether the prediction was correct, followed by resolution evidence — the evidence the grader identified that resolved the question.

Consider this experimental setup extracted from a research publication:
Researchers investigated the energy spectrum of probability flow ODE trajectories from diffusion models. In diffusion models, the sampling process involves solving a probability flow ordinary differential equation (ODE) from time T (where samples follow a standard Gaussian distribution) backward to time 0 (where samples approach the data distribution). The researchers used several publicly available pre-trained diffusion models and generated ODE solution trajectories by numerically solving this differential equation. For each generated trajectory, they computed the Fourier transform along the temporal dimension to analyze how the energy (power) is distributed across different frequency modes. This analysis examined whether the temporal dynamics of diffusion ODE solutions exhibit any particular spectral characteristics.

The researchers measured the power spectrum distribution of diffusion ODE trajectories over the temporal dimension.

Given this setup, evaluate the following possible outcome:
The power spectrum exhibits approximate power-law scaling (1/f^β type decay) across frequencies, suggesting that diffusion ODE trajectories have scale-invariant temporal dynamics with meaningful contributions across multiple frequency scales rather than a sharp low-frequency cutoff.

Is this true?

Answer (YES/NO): NO